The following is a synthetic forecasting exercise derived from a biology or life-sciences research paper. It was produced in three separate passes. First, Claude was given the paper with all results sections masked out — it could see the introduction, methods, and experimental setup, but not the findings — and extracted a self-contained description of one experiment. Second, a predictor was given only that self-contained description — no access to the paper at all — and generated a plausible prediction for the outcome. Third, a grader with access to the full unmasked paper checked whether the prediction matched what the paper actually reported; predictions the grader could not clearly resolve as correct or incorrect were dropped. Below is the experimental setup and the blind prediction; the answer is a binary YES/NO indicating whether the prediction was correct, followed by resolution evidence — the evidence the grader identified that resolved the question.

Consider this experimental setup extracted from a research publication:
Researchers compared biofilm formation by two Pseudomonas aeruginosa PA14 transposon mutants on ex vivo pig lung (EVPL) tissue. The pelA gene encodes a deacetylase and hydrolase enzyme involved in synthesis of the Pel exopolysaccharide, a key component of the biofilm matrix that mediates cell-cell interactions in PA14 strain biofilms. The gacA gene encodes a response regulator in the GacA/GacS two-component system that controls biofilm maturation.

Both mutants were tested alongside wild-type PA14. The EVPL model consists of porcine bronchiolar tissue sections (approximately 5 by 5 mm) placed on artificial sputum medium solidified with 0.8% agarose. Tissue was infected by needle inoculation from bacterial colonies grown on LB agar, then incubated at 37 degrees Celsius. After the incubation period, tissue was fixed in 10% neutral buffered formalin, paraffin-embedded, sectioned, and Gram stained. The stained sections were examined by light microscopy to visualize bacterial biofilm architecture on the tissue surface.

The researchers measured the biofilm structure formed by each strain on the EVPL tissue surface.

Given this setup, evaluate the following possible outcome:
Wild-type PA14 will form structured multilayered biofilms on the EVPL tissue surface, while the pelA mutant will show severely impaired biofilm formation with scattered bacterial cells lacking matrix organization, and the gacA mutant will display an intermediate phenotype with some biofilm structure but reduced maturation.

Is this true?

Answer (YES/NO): NO